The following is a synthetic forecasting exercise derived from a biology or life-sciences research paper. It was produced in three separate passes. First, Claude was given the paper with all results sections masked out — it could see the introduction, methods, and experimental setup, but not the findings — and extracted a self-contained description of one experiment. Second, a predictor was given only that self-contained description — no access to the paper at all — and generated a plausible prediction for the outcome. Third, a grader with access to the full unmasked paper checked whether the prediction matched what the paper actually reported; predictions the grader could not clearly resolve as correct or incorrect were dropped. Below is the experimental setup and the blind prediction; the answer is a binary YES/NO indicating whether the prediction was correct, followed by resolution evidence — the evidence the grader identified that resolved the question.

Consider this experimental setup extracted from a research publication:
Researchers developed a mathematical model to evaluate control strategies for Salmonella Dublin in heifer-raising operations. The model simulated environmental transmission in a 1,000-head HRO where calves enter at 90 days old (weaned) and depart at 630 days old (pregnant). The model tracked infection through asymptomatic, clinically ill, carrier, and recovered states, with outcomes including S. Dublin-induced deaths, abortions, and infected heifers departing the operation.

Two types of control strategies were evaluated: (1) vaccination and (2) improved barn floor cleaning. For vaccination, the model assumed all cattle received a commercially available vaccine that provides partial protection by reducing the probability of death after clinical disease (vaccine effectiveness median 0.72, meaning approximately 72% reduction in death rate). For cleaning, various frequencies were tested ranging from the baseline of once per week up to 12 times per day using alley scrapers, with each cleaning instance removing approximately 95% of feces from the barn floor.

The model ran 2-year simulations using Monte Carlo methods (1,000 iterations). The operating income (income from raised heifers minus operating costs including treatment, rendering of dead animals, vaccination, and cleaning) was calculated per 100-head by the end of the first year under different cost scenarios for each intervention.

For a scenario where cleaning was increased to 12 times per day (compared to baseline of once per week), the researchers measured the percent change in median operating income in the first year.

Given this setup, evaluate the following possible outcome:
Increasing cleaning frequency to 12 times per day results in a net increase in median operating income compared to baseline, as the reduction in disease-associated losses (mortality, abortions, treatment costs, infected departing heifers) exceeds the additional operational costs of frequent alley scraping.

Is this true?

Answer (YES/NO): YES